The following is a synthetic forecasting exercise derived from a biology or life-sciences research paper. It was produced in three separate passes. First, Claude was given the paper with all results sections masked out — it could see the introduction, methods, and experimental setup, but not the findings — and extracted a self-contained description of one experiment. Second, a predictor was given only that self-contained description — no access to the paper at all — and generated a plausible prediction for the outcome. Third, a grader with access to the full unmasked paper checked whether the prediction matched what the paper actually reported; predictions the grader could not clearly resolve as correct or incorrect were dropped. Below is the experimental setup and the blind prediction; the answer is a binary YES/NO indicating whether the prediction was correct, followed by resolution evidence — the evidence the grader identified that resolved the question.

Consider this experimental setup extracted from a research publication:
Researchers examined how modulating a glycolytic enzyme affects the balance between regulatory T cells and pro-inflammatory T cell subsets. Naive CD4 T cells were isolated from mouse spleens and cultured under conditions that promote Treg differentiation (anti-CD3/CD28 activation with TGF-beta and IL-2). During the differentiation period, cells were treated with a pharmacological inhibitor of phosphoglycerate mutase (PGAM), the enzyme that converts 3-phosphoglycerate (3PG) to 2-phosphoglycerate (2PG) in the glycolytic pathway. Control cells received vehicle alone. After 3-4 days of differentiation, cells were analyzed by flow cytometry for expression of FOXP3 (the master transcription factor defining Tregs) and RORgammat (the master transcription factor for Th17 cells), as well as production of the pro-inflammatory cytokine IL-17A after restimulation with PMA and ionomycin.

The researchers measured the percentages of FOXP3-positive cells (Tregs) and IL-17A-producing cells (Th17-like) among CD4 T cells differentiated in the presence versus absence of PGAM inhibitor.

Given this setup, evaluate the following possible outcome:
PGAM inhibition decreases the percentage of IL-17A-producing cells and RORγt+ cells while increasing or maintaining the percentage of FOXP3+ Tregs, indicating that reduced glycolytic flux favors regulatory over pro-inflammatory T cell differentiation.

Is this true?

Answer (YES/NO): NO